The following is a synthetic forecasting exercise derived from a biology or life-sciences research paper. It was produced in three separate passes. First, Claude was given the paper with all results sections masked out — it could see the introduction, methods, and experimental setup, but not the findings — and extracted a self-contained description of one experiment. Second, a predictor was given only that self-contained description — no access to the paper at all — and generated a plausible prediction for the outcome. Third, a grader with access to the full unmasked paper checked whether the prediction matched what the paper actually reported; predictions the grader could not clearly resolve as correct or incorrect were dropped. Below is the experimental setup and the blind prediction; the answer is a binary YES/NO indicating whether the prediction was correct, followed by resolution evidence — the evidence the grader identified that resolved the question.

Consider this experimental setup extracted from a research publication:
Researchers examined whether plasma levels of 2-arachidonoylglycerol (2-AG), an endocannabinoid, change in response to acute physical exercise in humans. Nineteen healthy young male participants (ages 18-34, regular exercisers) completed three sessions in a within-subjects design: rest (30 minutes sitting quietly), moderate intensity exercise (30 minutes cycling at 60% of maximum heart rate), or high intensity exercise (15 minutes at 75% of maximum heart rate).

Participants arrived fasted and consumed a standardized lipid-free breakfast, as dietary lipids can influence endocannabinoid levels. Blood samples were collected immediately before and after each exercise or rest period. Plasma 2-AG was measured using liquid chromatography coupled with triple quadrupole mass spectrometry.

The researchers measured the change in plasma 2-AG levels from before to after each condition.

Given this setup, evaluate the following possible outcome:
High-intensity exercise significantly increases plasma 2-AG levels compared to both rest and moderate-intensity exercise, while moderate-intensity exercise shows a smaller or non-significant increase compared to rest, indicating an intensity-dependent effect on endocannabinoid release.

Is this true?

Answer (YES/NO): NO